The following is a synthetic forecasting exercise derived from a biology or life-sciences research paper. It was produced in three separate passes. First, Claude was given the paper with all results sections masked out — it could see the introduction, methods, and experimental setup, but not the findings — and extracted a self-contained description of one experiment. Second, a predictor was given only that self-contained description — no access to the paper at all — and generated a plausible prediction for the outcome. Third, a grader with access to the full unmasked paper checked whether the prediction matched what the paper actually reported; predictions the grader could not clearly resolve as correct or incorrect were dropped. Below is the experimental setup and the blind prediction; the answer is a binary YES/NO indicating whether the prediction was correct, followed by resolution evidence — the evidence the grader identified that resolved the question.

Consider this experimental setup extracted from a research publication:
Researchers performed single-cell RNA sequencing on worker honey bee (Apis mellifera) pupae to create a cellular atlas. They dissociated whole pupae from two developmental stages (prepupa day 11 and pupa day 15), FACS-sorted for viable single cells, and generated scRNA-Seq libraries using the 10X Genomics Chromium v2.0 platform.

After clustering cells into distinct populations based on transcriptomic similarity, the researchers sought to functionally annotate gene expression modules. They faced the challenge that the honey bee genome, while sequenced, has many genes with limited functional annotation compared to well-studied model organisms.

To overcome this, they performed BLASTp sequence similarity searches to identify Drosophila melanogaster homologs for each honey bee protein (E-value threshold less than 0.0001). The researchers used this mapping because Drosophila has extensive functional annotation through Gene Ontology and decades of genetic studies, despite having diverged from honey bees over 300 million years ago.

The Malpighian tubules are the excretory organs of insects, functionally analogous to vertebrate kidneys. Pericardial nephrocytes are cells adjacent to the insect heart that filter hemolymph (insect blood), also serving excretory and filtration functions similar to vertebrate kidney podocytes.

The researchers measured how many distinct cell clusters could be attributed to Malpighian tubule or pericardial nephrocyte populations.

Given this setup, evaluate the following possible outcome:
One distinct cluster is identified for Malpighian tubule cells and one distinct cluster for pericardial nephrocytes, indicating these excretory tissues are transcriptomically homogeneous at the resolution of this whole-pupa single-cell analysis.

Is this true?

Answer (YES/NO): NO